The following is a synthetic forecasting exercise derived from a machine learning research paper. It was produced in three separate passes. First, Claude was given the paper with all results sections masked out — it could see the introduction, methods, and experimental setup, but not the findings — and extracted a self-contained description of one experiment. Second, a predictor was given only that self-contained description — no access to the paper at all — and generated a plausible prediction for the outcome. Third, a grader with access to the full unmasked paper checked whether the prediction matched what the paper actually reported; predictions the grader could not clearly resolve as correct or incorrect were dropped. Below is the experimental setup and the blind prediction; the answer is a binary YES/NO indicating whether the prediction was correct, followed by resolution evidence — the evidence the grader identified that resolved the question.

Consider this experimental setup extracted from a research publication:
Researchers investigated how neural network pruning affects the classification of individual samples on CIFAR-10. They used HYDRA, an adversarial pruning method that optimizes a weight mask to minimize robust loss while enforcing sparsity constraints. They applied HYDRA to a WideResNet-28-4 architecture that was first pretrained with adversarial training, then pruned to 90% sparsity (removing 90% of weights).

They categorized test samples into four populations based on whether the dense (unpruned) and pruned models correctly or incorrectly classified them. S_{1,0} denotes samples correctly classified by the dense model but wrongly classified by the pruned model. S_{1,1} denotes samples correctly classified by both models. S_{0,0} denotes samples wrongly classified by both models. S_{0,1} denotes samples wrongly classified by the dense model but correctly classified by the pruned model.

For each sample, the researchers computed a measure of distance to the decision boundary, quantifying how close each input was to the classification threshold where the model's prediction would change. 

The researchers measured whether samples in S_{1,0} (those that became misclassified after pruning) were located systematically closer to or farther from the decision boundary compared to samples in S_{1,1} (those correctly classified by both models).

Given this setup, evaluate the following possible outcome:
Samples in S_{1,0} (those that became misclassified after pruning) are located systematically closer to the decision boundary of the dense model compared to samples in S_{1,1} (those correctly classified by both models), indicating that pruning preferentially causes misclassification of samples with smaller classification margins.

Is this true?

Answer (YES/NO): YES